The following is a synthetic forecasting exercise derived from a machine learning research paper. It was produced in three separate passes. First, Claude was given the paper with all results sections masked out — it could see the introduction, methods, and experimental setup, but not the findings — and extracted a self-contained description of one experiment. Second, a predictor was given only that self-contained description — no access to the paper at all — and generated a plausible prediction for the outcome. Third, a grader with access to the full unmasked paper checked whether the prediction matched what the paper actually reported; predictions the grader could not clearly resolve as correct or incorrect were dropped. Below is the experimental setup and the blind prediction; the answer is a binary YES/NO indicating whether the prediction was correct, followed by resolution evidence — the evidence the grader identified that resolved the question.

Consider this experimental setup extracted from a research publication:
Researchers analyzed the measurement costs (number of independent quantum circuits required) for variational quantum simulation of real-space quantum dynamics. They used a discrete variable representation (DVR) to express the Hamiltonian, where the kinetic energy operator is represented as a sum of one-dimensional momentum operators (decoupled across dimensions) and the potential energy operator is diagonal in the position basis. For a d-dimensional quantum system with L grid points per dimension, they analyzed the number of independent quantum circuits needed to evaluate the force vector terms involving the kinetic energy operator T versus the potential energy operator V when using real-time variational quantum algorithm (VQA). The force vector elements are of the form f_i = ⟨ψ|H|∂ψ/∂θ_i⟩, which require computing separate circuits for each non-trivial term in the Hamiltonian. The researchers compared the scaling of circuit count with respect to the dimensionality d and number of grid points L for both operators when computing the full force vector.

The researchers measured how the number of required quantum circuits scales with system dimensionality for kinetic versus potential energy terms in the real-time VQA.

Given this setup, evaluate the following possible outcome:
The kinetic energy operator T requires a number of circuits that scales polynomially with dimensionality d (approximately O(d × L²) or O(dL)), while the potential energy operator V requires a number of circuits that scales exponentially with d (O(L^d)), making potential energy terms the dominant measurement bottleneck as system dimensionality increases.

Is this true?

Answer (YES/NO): YES